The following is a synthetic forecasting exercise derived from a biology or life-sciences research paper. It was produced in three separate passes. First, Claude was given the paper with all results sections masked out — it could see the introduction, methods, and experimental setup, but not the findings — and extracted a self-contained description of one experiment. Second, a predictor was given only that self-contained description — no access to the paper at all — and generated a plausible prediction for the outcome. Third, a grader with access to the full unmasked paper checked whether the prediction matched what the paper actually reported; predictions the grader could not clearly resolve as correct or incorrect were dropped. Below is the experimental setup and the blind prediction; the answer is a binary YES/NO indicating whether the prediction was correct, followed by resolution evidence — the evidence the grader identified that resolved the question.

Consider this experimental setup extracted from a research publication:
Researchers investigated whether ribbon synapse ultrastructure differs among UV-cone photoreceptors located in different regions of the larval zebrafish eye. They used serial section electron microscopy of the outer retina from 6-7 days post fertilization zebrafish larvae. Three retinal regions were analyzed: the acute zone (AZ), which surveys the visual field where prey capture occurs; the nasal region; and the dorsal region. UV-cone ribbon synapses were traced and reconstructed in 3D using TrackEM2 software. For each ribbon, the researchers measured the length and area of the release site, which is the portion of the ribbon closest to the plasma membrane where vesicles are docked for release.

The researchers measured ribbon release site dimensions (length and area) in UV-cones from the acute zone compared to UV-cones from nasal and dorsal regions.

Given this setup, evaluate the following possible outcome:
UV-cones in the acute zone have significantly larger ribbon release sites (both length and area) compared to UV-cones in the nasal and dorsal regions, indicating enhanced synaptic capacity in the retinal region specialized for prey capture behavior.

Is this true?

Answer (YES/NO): NO